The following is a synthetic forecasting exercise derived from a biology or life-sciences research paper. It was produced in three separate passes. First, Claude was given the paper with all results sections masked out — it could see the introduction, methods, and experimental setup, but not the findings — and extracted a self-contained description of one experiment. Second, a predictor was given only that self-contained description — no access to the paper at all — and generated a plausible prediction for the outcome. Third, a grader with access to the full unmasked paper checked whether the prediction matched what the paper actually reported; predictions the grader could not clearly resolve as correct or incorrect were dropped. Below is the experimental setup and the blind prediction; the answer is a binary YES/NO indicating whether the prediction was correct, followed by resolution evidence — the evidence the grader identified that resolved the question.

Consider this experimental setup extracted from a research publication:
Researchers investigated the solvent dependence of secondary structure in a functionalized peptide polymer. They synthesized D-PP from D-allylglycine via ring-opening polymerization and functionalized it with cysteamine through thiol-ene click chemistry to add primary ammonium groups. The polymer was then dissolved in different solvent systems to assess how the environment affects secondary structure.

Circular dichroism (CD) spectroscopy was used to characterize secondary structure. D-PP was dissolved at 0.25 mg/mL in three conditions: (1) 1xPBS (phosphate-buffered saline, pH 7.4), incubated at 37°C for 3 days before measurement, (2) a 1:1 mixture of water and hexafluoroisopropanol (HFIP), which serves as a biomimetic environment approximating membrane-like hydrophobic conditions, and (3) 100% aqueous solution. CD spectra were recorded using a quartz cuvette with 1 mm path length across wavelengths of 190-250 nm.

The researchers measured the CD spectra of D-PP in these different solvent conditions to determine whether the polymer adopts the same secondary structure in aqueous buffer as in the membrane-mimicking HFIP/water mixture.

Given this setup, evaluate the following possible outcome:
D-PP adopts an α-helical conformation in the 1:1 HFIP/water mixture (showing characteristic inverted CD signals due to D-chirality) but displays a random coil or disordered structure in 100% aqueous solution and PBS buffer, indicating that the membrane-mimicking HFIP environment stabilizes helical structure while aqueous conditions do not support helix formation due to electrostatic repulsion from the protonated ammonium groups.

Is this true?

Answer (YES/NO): NO